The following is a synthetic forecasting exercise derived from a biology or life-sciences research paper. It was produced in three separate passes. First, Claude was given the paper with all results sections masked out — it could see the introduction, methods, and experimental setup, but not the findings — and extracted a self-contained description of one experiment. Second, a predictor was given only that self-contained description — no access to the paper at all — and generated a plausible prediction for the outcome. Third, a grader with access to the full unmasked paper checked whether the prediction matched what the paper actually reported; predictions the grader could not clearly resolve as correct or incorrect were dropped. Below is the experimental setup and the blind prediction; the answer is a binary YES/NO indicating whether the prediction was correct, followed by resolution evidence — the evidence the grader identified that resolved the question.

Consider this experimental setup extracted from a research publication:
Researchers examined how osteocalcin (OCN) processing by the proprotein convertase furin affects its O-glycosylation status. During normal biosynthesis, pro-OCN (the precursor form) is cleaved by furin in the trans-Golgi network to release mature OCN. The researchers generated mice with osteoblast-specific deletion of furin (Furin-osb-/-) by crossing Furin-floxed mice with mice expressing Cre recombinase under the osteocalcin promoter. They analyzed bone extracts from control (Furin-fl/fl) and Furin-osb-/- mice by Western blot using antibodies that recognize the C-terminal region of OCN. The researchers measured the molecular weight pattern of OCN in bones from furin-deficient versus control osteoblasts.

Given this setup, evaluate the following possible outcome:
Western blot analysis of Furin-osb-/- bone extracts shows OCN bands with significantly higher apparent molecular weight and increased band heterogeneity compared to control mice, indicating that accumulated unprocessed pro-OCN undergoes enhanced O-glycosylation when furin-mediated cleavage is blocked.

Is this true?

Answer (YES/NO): NO